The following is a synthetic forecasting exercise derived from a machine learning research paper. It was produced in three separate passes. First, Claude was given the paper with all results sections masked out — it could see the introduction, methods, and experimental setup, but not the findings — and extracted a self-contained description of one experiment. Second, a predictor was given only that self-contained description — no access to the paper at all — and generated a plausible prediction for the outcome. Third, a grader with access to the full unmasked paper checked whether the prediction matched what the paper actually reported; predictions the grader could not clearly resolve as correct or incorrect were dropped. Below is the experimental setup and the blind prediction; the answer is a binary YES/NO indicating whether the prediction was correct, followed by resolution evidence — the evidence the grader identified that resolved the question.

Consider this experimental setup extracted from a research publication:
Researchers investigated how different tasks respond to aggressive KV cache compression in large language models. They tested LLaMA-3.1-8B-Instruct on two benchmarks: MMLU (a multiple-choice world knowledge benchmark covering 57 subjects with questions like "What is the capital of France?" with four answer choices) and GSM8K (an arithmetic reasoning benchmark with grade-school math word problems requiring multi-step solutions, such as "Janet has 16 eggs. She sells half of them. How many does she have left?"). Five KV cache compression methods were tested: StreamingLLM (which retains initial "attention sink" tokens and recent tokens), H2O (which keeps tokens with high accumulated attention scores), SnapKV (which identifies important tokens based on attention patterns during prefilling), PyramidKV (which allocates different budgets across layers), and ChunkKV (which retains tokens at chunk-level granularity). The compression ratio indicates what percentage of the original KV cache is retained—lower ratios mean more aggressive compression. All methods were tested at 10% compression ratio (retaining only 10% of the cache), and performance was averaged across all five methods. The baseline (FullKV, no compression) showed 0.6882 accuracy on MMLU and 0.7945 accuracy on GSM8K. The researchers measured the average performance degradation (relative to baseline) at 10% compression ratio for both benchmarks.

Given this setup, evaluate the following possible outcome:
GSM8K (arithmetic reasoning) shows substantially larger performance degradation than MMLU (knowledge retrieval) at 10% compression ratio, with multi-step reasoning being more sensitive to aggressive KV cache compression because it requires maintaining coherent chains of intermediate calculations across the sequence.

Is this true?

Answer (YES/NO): YES